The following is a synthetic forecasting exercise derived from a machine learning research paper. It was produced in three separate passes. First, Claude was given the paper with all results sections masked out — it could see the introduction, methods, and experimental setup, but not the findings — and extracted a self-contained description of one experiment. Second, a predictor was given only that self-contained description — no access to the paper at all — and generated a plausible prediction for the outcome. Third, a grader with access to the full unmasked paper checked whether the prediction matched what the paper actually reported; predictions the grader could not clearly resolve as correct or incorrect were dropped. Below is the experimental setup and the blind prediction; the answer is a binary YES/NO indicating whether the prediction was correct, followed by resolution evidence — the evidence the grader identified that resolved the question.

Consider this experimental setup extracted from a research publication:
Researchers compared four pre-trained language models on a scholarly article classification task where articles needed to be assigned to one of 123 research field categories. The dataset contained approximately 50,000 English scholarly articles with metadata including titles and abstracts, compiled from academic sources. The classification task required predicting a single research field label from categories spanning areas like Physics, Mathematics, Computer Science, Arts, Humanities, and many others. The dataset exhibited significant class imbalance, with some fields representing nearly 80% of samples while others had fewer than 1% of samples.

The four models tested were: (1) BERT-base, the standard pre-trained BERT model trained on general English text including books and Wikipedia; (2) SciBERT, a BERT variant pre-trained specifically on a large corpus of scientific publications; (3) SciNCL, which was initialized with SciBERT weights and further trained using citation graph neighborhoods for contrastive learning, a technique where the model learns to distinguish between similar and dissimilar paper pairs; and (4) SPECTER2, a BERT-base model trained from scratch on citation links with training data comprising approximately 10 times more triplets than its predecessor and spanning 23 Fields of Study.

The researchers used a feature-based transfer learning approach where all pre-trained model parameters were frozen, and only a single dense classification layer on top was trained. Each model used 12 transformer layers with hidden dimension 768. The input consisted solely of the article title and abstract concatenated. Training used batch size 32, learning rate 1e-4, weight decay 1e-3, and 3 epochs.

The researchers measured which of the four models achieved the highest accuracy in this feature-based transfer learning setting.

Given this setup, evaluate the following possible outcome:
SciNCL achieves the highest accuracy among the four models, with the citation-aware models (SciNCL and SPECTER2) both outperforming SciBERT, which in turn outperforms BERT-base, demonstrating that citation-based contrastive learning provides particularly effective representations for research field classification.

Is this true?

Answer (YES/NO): YES